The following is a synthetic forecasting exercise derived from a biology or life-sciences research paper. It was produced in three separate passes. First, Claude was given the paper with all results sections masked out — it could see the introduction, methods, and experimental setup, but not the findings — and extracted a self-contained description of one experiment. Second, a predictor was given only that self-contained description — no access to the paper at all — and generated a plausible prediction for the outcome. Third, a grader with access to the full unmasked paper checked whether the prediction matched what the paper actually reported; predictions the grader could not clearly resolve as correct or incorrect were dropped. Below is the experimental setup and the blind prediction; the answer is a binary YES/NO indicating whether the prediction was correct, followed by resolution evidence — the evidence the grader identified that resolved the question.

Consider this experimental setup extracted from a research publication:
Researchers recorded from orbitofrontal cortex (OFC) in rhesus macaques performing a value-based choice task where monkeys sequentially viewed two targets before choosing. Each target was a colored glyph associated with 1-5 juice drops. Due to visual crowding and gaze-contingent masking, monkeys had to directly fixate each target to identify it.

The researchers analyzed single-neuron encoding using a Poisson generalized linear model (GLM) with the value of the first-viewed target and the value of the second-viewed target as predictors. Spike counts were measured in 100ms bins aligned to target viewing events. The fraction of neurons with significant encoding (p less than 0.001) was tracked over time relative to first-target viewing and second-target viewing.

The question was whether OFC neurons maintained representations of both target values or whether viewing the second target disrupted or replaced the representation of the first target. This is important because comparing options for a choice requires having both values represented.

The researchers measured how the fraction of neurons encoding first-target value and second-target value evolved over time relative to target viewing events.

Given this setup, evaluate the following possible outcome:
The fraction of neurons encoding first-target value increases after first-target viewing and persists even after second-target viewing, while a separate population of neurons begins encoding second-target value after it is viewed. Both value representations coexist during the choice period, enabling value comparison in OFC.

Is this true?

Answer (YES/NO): YES